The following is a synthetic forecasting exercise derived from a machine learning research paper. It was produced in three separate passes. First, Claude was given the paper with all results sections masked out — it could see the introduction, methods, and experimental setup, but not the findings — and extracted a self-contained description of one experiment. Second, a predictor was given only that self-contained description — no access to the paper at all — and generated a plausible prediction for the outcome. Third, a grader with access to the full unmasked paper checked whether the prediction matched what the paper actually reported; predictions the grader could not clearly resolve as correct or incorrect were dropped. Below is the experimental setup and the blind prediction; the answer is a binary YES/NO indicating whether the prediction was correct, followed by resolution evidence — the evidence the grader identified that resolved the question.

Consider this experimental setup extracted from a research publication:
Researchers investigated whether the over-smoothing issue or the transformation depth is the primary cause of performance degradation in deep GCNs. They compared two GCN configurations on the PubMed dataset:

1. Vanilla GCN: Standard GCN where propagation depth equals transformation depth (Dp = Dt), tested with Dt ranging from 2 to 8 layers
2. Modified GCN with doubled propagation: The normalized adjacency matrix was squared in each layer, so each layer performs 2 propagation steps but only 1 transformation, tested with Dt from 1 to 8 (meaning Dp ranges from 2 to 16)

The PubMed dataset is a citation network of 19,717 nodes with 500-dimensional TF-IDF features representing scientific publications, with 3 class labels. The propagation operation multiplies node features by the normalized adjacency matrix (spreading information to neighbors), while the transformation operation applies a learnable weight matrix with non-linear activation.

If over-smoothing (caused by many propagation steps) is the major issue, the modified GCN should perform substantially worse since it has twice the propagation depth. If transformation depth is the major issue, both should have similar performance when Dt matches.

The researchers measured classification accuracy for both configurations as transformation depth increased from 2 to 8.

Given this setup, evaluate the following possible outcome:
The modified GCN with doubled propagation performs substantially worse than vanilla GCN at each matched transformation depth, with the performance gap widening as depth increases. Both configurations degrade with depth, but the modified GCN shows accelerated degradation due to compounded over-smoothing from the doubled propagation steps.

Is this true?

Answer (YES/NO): NO